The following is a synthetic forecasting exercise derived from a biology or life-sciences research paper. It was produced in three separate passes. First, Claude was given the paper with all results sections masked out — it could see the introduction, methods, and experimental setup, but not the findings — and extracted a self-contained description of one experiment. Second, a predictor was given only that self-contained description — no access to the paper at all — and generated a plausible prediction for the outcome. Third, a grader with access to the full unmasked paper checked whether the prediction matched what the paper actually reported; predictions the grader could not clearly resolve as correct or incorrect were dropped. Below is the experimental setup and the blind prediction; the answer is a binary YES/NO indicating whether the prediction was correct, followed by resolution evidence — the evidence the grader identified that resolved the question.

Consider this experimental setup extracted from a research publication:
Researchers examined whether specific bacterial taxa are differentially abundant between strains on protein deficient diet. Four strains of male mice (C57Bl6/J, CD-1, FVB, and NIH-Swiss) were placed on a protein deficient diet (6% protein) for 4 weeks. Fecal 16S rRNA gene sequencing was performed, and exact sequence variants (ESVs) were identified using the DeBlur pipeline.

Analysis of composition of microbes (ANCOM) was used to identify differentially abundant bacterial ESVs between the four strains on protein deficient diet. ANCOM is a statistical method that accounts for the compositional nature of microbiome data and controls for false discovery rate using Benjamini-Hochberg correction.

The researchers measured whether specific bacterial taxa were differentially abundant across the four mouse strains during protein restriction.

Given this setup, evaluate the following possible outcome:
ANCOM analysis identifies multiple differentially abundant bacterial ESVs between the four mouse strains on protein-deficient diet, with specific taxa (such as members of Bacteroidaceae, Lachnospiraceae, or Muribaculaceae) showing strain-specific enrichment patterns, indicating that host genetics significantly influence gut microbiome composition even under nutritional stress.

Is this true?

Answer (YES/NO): YES